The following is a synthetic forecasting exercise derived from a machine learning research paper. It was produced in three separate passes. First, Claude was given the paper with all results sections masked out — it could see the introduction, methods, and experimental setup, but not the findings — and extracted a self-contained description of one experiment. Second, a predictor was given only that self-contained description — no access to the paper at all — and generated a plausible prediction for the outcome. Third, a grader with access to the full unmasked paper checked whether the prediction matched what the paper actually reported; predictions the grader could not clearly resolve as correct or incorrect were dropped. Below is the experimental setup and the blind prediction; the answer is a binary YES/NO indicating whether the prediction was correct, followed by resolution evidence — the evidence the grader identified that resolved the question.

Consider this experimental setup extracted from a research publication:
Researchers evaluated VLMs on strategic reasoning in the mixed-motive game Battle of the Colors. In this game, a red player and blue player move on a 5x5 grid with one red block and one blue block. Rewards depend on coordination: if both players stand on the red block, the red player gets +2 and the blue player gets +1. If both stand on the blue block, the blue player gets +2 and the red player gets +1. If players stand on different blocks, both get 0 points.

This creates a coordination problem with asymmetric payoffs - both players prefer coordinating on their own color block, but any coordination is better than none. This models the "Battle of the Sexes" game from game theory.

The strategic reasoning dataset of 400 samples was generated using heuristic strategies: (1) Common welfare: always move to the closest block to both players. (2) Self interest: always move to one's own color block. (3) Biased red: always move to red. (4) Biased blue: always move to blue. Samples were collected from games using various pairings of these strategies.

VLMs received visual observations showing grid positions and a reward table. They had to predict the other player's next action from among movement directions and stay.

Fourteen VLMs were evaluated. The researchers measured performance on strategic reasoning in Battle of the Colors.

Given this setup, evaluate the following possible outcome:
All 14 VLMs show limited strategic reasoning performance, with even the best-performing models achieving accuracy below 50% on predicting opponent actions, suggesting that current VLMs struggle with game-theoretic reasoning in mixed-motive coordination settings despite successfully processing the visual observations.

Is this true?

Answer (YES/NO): NO